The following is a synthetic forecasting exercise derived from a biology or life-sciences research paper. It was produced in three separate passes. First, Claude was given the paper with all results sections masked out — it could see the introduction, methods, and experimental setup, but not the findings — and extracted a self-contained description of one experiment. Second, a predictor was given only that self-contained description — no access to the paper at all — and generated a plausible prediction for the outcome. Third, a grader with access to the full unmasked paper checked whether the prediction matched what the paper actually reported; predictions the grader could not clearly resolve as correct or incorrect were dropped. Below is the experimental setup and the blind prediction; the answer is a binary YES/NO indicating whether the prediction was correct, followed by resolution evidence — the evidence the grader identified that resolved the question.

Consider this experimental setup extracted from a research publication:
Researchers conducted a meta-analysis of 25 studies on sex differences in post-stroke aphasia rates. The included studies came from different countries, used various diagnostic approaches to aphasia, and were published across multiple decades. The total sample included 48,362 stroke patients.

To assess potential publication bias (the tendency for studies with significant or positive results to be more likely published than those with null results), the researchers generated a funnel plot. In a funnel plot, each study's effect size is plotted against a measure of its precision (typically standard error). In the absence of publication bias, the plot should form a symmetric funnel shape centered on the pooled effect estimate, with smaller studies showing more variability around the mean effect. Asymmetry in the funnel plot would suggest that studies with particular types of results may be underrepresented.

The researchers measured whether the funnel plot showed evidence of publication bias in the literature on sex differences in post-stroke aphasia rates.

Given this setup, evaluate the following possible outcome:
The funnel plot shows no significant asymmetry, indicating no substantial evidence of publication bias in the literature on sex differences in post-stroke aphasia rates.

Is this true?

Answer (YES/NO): YES